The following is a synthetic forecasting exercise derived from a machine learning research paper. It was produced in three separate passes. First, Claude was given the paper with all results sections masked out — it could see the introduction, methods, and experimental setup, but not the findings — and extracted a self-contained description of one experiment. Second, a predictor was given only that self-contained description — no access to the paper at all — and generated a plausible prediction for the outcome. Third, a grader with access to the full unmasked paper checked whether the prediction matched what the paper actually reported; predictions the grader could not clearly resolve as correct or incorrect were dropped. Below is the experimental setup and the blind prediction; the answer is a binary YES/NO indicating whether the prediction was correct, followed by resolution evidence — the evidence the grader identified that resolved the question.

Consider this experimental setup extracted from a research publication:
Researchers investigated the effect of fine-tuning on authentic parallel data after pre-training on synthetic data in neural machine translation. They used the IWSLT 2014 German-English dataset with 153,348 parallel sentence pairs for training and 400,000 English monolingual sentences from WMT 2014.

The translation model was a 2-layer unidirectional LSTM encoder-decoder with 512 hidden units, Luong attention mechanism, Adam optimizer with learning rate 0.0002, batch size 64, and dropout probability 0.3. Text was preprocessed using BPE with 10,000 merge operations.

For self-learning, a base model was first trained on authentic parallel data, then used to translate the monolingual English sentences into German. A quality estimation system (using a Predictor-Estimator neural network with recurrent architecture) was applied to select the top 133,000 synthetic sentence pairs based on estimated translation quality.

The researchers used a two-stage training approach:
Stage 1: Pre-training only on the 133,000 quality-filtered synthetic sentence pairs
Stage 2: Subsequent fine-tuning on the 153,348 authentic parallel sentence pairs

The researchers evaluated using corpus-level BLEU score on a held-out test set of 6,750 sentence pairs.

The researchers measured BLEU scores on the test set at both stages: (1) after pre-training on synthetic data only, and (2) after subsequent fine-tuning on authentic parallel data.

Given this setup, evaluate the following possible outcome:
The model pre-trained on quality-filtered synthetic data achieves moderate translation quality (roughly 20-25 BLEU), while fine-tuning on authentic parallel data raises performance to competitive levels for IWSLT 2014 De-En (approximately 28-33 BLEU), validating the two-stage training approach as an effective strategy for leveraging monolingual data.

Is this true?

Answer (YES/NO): NO